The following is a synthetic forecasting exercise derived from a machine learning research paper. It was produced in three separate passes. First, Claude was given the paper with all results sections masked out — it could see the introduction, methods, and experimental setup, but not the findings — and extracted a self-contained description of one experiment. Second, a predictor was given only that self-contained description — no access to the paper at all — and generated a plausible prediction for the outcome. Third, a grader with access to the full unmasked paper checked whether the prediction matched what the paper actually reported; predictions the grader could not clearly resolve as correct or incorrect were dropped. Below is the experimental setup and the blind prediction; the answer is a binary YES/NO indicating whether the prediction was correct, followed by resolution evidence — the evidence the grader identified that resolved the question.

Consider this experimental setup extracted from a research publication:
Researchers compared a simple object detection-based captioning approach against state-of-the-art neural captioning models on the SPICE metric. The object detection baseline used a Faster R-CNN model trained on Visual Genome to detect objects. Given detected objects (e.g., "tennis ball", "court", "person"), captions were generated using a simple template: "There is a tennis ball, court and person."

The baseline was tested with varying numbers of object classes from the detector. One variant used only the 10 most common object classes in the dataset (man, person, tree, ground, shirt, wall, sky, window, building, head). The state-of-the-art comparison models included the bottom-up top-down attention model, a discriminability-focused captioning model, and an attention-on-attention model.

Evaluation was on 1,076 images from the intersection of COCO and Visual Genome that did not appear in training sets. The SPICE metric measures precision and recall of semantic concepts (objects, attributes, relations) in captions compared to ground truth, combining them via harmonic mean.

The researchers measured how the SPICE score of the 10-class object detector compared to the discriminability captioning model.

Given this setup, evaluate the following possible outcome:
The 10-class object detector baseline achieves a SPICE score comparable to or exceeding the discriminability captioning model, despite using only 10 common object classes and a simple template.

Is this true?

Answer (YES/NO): YES